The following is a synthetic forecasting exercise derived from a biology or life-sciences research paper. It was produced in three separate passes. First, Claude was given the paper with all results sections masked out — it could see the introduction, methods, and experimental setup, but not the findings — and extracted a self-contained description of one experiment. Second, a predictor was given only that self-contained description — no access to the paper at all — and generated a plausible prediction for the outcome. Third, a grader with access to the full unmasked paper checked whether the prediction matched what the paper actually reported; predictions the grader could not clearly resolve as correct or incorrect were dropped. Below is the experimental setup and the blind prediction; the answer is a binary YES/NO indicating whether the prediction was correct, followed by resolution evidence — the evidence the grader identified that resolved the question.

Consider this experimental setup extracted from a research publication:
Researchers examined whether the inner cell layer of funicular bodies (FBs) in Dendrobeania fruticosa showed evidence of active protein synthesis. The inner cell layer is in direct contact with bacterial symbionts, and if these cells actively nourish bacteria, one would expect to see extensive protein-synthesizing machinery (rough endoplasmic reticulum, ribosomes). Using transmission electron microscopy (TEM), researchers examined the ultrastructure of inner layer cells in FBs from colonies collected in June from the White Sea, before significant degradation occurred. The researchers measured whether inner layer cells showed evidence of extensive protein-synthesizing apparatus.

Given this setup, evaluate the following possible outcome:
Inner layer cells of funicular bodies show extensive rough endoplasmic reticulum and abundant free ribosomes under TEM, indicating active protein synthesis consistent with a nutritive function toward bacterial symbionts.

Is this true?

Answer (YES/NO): YES